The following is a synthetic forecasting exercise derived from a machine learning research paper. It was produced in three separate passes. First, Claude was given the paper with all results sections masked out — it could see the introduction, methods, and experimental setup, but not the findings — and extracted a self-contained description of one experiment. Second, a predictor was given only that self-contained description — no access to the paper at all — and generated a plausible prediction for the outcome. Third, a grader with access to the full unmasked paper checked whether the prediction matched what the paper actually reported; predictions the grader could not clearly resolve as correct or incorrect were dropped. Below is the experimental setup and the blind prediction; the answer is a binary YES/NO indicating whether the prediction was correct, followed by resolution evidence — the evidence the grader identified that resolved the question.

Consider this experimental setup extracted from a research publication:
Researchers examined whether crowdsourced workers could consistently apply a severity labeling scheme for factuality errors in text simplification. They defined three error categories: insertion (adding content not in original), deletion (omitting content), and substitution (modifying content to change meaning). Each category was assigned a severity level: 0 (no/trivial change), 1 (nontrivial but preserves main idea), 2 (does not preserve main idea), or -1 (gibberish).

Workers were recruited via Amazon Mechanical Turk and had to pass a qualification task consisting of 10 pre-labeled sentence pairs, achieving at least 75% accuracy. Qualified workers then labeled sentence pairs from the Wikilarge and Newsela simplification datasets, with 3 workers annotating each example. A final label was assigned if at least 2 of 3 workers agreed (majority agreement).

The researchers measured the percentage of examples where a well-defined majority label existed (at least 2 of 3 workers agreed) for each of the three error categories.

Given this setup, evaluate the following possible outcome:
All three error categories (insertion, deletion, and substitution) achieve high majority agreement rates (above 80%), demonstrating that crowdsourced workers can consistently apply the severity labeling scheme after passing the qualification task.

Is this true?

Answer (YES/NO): YES